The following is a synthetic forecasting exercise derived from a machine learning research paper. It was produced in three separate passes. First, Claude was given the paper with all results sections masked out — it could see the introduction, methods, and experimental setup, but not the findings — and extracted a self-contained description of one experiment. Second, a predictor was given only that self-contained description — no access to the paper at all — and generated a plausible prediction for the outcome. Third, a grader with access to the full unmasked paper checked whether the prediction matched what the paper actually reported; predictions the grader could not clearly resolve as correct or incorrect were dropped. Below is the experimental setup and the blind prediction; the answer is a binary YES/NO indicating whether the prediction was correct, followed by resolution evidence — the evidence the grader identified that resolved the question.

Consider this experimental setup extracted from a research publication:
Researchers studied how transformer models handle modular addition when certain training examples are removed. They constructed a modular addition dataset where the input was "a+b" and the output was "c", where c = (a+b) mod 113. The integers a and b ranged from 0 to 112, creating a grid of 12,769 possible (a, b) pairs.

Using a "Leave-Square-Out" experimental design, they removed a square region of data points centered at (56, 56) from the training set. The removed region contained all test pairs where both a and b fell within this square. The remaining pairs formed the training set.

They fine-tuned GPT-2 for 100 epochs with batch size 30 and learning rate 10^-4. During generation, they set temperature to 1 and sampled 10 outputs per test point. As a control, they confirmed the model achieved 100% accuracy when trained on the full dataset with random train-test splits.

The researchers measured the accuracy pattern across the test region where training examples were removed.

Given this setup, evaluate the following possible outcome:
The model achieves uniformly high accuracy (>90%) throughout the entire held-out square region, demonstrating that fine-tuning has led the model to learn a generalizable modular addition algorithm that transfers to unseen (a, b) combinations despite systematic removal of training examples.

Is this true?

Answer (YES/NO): NO